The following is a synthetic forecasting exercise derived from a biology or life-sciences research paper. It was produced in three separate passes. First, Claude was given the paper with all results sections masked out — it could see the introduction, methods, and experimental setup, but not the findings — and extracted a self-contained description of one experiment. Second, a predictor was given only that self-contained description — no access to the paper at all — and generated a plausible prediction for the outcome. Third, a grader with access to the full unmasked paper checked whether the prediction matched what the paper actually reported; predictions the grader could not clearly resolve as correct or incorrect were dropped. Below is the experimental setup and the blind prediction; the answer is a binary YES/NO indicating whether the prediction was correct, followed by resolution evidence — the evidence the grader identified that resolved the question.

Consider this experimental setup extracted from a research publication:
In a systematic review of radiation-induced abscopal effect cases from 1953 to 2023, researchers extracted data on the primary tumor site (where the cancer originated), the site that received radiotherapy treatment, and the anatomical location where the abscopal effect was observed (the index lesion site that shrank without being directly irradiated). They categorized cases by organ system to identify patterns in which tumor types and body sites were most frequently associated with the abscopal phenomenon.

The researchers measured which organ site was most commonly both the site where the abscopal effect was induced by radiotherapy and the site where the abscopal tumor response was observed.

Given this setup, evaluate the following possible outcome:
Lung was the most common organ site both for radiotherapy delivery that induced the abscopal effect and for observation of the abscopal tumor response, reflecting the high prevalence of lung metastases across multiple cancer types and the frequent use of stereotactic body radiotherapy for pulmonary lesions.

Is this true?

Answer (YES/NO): YES